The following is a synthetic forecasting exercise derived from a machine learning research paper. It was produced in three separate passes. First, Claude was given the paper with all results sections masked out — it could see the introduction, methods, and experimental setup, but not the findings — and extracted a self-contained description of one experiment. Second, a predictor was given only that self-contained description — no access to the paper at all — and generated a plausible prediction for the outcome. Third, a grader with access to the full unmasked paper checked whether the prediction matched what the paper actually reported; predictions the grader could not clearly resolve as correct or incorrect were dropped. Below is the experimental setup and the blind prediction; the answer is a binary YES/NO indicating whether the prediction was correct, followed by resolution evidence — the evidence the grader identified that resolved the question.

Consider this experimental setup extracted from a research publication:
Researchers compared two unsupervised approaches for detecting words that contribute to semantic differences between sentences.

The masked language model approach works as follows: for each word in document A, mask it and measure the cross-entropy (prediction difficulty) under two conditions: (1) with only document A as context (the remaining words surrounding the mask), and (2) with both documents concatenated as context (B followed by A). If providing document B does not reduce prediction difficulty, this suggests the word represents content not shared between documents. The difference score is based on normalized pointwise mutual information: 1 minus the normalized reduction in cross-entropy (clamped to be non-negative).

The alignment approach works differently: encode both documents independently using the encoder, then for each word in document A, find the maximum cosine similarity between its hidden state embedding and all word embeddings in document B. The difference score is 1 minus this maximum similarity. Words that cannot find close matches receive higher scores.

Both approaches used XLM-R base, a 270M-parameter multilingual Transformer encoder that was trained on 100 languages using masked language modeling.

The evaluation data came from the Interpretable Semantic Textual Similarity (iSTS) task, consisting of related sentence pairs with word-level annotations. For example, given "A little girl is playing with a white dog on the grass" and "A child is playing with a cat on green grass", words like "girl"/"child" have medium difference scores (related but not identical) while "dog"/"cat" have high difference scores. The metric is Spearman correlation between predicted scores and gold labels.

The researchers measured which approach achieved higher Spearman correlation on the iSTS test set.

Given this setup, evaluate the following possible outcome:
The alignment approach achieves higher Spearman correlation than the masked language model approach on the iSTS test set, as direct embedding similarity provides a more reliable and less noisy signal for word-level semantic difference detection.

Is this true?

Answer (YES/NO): YES